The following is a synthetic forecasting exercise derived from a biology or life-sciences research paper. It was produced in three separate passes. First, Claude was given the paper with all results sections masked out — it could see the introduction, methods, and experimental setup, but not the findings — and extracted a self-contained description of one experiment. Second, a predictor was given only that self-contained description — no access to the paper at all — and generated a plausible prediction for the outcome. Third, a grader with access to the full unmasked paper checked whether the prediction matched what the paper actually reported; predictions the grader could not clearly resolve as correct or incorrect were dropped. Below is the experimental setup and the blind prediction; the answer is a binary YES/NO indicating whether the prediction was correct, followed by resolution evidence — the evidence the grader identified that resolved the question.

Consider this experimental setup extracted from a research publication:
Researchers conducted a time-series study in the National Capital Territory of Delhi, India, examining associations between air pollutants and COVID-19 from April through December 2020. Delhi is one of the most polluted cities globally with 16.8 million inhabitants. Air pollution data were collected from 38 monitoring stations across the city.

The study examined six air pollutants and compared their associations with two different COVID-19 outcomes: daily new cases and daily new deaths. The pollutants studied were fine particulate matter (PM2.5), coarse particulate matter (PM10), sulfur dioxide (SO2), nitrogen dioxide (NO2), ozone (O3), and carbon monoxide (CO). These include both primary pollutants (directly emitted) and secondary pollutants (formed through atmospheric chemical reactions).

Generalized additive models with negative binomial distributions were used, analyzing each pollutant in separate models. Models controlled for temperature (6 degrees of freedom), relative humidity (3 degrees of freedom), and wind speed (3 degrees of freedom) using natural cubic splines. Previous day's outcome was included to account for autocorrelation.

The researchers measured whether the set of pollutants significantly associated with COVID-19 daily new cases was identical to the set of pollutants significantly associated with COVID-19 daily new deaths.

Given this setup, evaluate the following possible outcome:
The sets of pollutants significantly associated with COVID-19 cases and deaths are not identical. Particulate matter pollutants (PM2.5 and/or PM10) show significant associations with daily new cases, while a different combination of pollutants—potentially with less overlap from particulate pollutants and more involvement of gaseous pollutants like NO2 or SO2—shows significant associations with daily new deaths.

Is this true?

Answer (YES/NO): NO